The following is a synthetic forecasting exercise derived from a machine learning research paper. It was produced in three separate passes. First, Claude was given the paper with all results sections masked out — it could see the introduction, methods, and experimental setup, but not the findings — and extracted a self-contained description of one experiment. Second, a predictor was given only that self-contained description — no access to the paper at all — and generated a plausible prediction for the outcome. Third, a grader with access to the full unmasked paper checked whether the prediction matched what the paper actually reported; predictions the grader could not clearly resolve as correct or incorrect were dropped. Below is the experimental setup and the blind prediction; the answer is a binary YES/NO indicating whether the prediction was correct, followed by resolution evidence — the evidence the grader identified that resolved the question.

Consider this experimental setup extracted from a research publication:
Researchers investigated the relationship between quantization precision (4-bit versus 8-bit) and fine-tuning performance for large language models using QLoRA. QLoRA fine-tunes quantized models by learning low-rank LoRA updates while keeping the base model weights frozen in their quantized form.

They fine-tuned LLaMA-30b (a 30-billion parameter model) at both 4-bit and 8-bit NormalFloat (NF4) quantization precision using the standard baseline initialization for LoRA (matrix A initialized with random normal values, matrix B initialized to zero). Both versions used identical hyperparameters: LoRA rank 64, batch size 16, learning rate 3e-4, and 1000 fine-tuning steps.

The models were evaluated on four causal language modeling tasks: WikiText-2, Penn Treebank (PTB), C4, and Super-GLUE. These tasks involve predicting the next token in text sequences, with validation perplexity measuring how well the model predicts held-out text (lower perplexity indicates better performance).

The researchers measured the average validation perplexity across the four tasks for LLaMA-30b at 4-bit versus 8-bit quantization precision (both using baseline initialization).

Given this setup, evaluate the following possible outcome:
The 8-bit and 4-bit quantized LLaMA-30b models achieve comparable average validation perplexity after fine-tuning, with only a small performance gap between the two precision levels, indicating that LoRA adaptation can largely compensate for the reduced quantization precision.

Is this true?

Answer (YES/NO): NO